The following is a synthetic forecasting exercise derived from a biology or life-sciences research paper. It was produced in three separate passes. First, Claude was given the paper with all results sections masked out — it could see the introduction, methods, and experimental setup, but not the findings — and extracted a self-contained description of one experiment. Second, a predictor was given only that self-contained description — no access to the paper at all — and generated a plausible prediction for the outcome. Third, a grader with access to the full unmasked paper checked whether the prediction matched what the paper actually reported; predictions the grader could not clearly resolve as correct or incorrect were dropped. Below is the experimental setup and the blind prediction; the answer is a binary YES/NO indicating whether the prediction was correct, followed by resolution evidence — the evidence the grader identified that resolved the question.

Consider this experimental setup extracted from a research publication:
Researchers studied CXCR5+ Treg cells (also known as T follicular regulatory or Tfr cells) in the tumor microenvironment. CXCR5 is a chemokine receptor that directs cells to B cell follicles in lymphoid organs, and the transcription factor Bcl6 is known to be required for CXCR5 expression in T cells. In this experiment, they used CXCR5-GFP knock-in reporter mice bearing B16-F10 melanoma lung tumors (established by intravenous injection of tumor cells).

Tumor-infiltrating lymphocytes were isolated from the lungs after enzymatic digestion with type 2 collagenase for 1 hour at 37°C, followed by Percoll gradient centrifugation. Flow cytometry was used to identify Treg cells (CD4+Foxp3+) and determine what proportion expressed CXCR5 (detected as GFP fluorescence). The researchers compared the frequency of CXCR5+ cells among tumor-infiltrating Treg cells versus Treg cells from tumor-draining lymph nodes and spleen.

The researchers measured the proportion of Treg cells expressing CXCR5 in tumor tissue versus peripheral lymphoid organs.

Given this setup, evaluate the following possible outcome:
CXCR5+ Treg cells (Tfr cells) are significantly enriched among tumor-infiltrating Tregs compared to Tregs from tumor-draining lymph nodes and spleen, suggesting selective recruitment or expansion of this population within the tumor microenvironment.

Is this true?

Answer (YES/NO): NO